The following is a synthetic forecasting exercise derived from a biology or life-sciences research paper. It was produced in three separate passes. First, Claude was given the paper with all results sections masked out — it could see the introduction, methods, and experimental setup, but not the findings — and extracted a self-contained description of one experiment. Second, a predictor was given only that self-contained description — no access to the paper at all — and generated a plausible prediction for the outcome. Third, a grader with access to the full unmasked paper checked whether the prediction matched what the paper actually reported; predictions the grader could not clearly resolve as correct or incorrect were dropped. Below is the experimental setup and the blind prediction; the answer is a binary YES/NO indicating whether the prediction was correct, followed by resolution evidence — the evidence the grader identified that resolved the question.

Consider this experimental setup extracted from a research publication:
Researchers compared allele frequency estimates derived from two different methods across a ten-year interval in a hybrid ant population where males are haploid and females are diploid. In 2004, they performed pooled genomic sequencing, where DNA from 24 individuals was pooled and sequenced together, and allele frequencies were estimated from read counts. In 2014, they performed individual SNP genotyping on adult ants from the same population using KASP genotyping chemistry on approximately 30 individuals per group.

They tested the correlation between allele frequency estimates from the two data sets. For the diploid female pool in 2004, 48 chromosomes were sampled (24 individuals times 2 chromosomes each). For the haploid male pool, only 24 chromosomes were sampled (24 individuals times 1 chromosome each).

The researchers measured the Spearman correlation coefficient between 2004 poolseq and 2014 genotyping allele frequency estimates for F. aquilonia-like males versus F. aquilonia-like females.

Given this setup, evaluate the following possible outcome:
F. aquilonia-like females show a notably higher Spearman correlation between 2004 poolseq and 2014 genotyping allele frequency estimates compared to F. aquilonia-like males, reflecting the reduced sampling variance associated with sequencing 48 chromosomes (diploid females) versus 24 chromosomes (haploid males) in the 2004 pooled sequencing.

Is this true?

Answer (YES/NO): YES